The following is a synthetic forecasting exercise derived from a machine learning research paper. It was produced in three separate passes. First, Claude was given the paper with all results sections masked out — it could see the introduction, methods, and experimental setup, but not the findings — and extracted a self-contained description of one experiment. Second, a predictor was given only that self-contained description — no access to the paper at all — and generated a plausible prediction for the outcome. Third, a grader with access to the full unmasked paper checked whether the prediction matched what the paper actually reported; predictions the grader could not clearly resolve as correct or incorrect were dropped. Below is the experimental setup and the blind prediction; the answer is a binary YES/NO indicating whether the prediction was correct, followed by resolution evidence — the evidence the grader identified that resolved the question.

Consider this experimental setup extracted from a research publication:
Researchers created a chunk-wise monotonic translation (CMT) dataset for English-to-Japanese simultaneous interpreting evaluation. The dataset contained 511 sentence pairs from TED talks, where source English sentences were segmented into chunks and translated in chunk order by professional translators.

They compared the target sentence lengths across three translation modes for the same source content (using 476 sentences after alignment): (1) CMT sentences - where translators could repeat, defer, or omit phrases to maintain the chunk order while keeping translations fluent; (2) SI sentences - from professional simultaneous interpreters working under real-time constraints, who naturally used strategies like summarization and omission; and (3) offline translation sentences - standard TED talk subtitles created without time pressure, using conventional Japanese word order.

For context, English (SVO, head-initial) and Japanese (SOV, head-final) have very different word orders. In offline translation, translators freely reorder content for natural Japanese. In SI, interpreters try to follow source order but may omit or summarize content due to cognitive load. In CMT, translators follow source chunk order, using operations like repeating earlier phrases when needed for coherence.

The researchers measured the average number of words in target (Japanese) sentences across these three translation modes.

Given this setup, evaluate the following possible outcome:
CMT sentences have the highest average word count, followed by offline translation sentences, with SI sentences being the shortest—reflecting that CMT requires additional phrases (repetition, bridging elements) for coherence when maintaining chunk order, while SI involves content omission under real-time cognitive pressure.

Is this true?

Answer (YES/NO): YES